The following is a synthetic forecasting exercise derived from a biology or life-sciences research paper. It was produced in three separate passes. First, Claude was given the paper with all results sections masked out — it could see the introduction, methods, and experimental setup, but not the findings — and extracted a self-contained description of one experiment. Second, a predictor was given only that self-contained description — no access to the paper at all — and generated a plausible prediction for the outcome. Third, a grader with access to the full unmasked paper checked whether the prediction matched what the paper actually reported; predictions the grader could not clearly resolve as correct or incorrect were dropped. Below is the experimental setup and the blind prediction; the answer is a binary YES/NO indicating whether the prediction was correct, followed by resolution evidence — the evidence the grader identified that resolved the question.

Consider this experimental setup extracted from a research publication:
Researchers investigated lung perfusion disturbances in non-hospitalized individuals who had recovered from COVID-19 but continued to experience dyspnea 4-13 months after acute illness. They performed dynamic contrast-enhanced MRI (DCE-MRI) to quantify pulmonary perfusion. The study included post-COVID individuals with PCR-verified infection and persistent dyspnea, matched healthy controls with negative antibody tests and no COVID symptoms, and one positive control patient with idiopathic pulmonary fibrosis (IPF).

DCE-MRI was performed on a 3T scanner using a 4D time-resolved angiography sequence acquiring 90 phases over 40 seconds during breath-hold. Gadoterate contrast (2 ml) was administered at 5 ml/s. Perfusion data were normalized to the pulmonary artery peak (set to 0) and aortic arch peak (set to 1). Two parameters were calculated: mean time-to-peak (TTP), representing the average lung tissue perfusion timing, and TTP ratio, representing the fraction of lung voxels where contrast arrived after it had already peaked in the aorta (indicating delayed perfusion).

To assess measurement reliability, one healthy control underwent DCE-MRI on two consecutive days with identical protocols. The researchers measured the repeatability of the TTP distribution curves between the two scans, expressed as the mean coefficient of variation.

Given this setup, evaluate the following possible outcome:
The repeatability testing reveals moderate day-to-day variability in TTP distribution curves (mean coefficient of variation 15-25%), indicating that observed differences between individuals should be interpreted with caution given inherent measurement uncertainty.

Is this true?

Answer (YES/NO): NO